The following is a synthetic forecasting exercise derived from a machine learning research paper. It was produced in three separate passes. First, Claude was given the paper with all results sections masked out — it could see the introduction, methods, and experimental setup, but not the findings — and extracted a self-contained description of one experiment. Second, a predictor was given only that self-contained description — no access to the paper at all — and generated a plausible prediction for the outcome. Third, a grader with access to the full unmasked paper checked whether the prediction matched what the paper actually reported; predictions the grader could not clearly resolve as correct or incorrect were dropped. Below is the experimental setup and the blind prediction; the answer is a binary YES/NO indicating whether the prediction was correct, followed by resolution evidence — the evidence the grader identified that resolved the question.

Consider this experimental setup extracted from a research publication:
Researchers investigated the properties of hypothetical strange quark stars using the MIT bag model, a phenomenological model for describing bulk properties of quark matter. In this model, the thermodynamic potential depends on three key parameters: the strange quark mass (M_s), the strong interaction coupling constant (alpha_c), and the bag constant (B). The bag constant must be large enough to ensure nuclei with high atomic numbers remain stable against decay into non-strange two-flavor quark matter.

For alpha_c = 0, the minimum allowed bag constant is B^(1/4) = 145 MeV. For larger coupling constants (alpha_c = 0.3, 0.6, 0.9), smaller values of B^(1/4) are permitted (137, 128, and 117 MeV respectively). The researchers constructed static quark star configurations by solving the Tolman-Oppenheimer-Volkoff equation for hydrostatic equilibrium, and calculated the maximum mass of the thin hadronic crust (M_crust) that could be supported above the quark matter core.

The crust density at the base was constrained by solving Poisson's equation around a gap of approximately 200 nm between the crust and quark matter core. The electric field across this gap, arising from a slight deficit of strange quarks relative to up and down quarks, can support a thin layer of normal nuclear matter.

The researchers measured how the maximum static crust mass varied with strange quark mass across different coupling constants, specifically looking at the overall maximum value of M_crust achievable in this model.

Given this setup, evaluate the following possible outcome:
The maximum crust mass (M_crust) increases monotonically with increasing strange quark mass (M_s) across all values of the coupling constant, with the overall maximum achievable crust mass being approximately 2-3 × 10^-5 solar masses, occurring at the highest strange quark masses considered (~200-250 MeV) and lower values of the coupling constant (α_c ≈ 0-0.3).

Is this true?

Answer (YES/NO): NO